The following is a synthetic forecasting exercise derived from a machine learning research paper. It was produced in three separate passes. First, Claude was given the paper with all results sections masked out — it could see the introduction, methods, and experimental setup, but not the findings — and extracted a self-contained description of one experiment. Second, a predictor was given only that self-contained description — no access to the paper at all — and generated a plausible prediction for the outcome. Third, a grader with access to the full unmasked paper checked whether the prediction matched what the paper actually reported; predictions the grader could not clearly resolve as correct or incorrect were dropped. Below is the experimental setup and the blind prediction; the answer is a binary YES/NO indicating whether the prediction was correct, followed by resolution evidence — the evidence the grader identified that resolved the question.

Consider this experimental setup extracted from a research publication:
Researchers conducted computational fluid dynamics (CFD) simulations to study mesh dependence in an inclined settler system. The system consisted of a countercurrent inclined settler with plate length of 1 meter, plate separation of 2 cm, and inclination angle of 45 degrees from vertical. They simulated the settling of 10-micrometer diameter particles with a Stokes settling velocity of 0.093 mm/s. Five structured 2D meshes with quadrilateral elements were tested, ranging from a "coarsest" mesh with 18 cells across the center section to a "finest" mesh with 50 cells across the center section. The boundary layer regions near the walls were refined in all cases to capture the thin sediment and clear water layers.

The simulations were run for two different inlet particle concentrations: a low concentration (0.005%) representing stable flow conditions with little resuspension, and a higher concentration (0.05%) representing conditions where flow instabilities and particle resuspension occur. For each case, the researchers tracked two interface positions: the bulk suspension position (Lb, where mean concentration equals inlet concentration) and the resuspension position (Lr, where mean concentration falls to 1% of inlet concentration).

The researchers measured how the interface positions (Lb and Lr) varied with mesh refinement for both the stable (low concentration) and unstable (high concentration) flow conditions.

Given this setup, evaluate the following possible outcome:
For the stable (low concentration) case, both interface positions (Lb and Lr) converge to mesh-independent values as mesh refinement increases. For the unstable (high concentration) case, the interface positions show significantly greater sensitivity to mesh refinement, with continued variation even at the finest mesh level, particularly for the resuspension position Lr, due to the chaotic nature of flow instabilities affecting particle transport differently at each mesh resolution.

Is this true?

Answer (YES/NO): NO